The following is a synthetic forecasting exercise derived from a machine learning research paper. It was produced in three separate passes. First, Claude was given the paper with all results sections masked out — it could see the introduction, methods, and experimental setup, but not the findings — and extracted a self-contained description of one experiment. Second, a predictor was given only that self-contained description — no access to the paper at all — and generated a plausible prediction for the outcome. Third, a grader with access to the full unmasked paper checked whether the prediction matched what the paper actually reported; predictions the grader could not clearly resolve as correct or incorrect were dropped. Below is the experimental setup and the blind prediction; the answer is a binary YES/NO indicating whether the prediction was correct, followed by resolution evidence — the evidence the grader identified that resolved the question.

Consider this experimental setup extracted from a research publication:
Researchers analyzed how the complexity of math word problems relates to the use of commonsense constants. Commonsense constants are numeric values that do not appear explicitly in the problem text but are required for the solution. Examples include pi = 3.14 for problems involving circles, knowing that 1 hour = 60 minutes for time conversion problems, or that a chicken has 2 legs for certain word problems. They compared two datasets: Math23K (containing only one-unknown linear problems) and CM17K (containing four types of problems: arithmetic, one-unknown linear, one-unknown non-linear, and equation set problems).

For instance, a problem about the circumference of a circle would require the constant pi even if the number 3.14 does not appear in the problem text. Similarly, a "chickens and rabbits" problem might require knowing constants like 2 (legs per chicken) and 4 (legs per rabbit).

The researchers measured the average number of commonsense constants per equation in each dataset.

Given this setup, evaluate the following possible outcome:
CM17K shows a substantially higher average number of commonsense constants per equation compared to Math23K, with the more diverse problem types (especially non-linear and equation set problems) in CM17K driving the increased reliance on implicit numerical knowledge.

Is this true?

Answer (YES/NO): NO